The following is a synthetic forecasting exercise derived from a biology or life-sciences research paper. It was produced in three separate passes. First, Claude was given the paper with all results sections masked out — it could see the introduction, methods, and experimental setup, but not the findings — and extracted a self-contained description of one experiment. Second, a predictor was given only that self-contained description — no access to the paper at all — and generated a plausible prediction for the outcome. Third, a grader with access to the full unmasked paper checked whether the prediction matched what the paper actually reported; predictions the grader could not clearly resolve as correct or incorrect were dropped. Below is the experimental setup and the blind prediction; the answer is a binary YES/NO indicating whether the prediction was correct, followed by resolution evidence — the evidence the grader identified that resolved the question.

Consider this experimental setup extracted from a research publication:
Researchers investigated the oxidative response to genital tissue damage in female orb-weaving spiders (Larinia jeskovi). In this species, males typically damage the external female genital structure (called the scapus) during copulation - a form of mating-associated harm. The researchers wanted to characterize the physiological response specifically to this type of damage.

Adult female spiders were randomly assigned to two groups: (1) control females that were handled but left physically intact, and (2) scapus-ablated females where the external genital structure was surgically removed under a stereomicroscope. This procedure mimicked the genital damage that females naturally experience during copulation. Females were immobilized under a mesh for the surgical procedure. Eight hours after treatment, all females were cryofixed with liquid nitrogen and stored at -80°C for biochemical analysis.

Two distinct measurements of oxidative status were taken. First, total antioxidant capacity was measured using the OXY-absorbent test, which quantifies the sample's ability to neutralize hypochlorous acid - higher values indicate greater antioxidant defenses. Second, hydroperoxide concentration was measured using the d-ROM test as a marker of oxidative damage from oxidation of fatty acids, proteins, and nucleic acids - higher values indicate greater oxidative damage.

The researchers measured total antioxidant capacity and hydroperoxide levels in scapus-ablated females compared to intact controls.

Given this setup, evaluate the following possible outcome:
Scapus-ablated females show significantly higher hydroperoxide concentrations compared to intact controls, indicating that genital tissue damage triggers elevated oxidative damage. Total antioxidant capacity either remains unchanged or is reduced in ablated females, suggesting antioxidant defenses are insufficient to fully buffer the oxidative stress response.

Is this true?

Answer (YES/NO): NO